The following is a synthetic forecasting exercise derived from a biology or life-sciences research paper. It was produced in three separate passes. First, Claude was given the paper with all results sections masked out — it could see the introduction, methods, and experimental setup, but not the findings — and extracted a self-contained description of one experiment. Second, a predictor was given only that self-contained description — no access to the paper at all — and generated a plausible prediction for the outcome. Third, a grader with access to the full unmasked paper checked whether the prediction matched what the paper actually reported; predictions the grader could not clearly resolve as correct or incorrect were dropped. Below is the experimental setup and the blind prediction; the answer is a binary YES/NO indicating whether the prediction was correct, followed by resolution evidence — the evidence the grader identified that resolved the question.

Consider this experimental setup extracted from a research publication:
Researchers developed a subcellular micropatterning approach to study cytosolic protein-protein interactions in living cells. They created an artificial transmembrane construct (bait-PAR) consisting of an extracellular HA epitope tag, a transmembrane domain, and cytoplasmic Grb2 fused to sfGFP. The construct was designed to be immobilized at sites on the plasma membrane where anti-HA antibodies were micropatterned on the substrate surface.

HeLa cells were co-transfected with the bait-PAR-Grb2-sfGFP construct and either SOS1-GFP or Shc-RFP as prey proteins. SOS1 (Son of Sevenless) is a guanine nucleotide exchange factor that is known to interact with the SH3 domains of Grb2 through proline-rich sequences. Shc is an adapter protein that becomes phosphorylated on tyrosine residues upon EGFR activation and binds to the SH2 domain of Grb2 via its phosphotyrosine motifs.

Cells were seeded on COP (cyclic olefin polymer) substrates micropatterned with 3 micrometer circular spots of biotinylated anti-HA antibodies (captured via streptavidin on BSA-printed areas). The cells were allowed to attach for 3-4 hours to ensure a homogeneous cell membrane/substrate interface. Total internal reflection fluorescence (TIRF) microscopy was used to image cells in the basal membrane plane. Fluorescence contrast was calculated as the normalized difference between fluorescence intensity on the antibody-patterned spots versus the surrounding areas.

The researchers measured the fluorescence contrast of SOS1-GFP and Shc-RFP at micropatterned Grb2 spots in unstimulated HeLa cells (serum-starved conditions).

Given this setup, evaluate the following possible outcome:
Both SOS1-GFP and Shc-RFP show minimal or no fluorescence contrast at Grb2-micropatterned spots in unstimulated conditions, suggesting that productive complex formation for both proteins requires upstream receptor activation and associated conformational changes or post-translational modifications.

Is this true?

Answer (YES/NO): NO